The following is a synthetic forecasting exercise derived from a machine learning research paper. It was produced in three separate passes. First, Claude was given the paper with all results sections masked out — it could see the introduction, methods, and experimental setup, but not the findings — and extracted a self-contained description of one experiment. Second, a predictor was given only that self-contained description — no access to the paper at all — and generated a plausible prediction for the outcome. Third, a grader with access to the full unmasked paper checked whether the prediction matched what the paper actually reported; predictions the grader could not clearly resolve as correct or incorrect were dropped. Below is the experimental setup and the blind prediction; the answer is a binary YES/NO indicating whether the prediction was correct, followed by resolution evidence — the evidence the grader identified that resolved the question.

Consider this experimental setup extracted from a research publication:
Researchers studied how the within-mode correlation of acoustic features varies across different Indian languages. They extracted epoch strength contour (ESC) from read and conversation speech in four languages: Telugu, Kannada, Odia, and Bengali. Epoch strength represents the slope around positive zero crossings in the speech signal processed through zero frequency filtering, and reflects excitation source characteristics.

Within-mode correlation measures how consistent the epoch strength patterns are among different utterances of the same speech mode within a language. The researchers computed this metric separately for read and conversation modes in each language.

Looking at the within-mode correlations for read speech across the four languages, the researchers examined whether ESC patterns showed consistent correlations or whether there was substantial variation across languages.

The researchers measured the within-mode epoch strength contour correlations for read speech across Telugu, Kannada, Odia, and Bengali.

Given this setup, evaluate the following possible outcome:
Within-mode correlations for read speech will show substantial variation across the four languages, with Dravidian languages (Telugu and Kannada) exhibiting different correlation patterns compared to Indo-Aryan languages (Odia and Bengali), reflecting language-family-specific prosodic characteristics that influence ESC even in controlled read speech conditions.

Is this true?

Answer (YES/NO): NO